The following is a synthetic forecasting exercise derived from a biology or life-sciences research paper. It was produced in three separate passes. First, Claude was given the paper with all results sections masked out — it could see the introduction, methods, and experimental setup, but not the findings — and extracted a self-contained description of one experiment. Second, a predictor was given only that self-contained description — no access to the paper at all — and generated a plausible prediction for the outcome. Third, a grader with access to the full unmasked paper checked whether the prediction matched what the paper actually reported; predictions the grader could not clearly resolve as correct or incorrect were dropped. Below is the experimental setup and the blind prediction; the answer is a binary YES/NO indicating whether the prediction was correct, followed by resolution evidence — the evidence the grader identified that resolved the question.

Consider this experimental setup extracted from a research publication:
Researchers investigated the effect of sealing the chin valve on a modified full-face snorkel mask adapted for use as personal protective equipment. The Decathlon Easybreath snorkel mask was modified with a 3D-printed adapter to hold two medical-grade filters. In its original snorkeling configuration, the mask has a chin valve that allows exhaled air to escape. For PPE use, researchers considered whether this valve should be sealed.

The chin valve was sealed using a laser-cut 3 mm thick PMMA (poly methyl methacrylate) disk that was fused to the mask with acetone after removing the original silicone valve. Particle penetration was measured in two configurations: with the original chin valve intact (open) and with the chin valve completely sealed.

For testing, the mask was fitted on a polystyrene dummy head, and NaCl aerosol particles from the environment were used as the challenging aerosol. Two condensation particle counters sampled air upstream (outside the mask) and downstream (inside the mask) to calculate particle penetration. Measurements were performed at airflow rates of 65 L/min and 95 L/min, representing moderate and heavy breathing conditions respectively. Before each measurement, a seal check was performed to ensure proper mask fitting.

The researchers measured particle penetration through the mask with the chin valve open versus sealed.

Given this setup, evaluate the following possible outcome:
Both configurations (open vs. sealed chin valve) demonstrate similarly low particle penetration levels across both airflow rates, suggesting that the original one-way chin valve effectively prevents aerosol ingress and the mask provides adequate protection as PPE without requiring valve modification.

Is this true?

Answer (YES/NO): NO